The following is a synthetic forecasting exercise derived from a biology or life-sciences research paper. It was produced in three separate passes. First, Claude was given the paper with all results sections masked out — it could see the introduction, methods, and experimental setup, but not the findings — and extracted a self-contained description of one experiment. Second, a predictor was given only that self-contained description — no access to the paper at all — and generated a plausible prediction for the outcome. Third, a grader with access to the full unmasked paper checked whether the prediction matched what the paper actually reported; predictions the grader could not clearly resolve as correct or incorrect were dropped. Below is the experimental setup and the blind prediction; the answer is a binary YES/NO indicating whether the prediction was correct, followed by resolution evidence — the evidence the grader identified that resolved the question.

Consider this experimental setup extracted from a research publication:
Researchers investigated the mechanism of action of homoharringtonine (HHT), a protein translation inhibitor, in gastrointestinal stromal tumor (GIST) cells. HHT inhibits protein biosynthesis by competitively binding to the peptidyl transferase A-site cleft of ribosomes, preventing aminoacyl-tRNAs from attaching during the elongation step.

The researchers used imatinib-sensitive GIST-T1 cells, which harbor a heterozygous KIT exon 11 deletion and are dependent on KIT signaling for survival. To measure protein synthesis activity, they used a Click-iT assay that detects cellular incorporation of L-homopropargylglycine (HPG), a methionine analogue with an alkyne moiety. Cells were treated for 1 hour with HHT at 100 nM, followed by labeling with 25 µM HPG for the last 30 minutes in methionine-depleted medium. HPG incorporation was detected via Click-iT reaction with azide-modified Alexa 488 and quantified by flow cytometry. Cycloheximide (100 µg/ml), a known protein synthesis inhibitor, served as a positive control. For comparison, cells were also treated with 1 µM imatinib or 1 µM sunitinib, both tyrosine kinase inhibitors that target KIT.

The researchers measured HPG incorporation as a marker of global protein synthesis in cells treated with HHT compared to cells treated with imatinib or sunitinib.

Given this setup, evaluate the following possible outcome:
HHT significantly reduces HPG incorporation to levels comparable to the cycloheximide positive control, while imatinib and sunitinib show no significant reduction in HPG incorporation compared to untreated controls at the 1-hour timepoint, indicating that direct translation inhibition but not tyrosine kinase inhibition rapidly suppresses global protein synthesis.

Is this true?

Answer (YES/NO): NO